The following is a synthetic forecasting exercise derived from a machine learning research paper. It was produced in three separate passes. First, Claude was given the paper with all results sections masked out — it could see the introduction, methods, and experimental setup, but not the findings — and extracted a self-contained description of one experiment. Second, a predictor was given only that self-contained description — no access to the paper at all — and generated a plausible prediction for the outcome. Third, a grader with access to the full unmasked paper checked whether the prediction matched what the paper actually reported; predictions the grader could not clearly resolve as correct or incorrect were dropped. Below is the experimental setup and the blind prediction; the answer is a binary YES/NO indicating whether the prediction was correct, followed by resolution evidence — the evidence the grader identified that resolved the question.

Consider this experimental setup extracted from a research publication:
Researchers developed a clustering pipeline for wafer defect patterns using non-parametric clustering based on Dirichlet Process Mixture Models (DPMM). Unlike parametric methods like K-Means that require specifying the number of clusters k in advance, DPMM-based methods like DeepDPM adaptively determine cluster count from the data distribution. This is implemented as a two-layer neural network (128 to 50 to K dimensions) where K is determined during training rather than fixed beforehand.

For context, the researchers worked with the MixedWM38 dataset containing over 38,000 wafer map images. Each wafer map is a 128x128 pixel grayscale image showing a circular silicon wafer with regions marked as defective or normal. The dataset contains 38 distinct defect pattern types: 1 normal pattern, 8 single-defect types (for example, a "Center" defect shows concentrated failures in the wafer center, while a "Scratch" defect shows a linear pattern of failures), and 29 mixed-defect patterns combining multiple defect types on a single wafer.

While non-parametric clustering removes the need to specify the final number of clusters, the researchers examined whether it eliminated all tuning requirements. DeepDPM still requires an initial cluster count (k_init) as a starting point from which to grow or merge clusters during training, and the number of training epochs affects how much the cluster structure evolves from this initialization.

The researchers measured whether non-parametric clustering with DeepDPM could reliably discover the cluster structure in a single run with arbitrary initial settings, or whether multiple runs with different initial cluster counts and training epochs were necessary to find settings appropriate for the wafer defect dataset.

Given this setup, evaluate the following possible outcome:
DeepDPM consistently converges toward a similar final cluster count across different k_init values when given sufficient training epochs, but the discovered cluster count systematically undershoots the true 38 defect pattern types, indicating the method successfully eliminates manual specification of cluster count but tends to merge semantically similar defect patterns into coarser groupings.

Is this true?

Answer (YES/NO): NO